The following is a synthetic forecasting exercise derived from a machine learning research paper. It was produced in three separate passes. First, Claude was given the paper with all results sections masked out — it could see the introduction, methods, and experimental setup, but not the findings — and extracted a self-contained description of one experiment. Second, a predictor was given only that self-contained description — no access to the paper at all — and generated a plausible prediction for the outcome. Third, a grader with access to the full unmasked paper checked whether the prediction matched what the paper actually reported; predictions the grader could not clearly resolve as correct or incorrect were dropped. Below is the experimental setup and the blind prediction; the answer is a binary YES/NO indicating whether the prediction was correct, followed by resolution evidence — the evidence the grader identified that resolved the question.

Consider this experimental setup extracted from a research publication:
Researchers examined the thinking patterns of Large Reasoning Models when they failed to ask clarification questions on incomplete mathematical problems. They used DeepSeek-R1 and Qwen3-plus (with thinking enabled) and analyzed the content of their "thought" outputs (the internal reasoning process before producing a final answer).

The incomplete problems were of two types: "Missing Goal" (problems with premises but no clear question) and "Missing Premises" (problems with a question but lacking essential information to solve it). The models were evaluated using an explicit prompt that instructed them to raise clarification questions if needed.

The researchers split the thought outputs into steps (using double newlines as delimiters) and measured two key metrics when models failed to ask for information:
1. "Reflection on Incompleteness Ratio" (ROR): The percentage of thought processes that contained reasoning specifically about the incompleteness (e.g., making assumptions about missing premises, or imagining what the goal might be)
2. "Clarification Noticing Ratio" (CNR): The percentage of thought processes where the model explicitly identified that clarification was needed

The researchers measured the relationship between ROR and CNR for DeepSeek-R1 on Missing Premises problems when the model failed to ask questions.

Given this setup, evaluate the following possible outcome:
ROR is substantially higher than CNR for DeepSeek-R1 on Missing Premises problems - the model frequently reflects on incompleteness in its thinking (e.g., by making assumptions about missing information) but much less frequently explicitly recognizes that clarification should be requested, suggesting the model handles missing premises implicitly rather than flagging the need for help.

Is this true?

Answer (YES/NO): YES